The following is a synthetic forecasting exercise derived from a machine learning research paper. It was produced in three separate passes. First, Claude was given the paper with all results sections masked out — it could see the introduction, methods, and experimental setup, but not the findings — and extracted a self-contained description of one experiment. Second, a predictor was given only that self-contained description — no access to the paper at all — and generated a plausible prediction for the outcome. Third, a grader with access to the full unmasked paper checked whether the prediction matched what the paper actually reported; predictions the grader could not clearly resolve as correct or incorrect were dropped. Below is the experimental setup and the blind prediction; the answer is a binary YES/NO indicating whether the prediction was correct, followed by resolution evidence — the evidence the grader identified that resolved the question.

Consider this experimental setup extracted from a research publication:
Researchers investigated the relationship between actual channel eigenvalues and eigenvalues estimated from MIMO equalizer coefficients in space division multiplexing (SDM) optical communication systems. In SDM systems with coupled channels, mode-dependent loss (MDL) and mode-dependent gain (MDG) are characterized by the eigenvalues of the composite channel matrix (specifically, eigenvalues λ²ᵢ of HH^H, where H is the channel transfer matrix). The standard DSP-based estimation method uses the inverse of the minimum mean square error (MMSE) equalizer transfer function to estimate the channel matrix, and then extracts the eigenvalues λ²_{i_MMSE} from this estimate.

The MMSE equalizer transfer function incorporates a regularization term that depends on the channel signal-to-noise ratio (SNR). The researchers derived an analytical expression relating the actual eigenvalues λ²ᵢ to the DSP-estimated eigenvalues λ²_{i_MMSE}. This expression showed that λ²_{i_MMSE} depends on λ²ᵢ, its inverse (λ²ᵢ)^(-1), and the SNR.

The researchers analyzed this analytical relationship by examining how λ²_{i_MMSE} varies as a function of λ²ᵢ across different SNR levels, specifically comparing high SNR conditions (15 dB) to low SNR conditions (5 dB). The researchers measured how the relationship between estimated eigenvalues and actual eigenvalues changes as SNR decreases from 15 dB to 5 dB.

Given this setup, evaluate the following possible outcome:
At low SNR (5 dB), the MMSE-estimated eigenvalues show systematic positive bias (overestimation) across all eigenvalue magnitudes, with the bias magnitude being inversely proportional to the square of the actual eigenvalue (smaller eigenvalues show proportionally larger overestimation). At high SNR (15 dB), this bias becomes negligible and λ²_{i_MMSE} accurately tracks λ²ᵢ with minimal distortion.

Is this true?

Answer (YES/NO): NO